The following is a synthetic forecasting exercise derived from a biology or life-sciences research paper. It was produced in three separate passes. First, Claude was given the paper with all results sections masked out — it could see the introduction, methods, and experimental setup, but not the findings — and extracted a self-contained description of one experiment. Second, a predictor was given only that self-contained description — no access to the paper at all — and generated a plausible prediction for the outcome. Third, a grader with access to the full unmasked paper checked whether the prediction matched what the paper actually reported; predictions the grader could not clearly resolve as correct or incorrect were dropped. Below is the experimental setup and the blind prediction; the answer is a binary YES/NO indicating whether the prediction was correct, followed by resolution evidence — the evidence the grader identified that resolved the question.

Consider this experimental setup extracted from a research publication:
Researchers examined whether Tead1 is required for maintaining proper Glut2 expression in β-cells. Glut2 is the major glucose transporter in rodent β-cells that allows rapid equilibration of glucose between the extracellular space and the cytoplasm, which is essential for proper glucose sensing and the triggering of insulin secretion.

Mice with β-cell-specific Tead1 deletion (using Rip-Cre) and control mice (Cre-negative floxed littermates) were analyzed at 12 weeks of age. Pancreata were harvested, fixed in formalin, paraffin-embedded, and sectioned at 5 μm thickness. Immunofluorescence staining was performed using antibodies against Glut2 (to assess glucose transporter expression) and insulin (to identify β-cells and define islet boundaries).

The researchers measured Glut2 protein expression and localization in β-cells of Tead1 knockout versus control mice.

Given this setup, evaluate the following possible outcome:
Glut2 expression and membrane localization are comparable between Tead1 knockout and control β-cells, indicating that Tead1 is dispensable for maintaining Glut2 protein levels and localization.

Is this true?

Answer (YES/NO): NO